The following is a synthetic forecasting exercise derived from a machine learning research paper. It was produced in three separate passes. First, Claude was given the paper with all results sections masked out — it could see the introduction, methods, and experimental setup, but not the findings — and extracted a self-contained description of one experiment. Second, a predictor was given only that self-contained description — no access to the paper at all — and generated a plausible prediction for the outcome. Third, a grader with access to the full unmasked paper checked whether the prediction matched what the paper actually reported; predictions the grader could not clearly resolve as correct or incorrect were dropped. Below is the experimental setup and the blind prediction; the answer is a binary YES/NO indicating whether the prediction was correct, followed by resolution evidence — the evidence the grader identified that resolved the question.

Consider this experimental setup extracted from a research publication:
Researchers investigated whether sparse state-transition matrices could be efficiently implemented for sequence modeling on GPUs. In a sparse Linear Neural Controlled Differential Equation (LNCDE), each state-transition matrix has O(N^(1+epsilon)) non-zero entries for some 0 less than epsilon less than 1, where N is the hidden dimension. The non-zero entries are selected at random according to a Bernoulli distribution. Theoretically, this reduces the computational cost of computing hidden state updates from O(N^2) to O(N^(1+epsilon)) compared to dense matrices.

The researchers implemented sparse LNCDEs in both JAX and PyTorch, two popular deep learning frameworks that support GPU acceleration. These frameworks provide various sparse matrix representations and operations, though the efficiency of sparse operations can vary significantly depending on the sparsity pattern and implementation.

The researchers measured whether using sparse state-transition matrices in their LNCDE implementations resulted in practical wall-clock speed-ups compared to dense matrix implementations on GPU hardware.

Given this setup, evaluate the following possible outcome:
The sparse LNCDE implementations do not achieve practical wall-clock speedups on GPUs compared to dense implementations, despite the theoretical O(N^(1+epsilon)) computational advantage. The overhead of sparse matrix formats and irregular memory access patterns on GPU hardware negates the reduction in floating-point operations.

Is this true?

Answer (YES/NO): YES